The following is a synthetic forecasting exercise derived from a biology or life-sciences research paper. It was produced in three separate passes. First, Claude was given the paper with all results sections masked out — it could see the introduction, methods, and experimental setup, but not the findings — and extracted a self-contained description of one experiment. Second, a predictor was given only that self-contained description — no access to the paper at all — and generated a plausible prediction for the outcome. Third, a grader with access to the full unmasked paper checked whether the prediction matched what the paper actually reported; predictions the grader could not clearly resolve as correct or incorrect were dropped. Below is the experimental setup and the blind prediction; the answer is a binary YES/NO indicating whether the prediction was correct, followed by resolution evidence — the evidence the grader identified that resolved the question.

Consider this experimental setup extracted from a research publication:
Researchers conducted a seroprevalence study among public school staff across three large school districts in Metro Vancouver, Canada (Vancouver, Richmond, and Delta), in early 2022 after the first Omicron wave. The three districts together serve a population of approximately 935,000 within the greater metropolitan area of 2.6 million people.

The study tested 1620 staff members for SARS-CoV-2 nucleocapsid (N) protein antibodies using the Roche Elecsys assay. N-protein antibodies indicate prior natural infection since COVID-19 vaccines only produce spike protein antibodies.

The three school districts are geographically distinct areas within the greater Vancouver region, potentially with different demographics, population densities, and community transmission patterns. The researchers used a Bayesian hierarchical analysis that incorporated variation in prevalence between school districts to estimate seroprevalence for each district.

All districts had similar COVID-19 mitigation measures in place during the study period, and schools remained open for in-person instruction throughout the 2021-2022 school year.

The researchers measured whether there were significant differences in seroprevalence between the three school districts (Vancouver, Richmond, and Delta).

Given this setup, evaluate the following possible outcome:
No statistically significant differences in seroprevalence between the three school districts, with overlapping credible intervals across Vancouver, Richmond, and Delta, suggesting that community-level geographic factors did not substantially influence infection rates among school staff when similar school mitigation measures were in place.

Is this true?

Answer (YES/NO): YES